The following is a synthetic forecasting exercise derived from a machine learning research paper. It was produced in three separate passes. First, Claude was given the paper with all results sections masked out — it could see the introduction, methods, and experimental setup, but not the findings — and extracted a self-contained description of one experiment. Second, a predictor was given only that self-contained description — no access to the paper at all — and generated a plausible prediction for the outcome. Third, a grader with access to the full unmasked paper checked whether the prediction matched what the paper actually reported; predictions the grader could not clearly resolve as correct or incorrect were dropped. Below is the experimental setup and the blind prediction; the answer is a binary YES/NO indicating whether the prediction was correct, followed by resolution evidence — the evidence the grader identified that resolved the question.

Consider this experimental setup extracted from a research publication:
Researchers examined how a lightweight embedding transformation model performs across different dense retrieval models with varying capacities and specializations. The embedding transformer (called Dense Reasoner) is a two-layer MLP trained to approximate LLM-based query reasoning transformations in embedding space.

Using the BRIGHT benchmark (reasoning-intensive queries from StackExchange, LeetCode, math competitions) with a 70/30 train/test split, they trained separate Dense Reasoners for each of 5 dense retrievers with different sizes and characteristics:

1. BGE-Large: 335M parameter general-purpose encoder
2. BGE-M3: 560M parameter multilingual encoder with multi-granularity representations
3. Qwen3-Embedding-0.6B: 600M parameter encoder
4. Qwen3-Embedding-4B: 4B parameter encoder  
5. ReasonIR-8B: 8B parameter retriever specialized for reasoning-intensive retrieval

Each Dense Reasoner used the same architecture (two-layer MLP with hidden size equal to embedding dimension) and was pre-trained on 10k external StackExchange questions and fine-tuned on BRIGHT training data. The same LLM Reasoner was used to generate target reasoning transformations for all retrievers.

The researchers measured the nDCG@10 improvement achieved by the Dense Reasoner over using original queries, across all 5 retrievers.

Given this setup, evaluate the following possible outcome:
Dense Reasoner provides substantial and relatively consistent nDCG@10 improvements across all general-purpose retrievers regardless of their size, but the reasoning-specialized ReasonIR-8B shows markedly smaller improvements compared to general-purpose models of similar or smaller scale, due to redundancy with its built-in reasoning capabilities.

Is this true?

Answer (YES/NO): NO